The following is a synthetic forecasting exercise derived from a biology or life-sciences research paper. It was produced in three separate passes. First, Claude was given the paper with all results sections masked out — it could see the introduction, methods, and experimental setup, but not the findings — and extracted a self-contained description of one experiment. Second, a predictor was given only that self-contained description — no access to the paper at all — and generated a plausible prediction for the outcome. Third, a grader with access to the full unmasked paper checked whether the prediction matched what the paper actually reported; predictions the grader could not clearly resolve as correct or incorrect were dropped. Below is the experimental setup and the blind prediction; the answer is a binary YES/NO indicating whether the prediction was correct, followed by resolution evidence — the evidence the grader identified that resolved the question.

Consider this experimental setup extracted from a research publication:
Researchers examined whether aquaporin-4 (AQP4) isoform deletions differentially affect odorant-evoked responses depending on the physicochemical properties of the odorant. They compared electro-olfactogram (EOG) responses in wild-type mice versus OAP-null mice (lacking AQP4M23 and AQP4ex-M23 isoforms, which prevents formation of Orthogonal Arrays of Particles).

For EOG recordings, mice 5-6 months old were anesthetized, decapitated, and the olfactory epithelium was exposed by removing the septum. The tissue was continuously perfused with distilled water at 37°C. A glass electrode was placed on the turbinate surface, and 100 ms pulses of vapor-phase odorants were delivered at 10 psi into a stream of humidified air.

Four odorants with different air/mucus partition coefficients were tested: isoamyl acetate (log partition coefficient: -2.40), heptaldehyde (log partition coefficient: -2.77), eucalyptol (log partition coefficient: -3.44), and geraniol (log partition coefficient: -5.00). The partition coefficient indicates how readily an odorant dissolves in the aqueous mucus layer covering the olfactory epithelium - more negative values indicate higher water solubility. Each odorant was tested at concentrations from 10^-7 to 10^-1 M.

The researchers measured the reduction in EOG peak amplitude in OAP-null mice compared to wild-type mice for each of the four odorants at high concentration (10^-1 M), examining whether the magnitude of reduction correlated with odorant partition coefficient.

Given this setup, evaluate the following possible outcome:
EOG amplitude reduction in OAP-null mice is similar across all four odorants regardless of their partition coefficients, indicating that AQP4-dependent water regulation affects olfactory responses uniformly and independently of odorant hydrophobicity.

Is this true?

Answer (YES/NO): YES